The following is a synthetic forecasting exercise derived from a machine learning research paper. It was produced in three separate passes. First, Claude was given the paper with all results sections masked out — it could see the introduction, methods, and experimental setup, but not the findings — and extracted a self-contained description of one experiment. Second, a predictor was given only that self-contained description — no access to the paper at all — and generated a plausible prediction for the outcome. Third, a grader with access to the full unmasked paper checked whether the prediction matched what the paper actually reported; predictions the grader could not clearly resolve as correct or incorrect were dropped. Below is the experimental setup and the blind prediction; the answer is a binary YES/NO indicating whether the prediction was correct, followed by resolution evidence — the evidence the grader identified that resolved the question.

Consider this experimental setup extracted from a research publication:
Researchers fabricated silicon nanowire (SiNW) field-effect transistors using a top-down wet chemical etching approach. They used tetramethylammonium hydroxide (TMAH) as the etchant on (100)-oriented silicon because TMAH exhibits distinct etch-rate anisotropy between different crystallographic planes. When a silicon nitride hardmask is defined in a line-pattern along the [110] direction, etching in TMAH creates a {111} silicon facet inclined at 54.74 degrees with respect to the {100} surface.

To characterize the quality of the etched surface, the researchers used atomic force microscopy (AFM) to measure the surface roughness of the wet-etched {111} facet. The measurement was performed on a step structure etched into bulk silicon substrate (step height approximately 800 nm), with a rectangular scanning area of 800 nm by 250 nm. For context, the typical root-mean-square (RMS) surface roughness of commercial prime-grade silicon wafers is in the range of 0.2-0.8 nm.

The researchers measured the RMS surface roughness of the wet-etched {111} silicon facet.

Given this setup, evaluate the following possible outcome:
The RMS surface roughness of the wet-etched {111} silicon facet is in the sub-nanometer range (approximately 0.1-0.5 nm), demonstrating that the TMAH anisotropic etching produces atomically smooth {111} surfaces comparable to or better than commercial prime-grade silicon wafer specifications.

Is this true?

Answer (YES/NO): YES